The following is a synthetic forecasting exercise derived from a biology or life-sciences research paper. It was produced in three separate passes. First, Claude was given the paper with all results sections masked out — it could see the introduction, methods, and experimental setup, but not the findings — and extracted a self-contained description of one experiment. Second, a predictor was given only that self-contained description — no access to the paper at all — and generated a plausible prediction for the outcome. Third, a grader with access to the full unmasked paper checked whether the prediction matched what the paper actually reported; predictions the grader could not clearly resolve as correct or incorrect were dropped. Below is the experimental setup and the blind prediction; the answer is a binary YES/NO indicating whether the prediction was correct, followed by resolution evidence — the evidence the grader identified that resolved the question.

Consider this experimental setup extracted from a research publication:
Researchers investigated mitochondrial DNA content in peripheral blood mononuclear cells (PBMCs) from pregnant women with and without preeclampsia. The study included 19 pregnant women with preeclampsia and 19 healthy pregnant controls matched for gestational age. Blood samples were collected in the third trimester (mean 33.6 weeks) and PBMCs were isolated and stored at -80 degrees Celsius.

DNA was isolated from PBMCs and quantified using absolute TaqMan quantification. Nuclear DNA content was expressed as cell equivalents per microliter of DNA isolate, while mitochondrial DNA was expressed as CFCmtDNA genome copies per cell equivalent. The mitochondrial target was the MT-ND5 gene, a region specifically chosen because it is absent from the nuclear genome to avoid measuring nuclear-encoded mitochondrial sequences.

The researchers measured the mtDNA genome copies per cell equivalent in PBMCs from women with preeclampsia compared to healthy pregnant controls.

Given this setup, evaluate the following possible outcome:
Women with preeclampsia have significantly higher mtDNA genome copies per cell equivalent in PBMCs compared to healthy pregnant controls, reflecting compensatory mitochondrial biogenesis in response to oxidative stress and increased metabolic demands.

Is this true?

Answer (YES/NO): NO